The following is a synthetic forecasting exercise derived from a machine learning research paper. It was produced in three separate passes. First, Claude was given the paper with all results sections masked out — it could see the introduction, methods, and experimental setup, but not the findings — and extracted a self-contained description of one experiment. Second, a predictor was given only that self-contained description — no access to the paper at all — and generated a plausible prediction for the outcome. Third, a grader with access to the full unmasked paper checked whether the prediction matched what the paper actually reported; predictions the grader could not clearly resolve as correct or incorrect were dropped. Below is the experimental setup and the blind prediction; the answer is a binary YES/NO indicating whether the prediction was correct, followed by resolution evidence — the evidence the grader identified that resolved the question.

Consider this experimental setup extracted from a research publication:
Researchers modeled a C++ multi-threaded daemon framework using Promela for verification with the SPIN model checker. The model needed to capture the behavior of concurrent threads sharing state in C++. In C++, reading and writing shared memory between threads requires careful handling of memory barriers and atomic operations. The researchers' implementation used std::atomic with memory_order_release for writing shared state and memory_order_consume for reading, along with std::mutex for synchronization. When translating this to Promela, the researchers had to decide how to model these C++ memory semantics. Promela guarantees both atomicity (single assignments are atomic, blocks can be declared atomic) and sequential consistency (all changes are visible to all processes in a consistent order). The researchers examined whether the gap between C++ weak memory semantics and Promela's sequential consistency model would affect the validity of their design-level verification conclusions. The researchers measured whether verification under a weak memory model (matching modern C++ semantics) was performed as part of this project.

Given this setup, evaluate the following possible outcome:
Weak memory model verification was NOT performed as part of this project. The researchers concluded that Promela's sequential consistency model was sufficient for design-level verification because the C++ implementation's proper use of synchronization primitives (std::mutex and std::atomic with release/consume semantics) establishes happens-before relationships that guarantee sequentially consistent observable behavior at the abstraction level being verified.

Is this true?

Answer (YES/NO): NO